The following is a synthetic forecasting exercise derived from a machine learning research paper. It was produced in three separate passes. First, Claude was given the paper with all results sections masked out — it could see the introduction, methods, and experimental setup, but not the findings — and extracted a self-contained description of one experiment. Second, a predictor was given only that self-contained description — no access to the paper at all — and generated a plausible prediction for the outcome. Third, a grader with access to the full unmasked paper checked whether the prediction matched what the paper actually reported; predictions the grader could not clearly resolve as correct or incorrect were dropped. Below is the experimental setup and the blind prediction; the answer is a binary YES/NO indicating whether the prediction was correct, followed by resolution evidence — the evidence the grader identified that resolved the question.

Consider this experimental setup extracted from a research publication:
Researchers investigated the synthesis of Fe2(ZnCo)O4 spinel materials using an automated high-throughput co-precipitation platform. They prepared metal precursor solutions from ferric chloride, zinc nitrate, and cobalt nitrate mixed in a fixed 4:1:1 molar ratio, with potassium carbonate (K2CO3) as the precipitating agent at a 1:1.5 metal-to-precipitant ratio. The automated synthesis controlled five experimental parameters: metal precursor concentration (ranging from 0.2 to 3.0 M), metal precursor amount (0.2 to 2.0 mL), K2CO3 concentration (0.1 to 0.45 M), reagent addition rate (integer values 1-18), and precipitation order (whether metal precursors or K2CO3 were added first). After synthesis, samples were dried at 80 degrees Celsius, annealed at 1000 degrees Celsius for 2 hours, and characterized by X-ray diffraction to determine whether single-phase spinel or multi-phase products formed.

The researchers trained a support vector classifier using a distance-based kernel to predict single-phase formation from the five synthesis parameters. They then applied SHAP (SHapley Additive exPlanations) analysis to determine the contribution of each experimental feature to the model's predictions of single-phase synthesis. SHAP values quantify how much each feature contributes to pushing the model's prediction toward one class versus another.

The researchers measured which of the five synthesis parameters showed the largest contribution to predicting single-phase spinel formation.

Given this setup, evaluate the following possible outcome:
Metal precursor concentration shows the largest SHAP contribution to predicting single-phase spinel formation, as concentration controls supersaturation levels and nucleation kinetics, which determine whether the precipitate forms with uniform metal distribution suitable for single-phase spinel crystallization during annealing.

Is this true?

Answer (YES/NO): NO